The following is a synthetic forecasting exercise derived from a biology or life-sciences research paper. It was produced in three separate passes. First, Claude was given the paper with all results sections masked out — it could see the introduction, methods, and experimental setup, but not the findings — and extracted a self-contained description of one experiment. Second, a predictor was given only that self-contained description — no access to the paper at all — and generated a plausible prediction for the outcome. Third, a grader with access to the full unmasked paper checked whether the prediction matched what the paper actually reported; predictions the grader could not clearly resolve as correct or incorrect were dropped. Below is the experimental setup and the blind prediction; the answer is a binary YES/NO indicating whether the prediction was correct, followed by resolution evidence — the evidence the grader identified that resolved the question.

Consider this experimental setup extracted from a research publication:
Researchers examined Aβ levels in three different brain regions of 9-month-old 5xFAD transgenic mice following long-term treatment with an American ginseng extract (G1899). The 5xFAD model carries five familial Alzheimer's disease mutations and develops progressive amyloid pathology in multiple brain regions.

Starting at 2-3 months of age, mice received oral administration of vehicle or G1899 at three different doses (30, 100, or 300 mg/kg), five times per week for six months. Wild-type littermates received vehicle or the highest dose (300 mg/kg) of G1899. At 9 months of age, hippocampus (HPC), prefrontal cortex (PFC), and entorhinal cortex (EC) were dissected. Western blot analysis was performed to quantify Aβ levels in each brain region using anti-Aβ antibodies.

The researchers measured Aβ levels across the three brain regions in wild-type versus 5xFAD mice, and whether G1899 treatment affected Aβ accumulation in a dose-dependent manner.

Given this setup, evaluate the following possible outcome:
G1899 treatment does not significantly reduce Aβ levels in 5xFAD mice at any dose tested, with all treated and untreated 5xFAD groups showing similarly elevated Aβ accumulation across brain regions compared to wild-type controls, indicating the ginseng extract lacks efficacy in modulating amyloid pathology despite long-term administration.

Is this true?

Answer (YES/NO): NO